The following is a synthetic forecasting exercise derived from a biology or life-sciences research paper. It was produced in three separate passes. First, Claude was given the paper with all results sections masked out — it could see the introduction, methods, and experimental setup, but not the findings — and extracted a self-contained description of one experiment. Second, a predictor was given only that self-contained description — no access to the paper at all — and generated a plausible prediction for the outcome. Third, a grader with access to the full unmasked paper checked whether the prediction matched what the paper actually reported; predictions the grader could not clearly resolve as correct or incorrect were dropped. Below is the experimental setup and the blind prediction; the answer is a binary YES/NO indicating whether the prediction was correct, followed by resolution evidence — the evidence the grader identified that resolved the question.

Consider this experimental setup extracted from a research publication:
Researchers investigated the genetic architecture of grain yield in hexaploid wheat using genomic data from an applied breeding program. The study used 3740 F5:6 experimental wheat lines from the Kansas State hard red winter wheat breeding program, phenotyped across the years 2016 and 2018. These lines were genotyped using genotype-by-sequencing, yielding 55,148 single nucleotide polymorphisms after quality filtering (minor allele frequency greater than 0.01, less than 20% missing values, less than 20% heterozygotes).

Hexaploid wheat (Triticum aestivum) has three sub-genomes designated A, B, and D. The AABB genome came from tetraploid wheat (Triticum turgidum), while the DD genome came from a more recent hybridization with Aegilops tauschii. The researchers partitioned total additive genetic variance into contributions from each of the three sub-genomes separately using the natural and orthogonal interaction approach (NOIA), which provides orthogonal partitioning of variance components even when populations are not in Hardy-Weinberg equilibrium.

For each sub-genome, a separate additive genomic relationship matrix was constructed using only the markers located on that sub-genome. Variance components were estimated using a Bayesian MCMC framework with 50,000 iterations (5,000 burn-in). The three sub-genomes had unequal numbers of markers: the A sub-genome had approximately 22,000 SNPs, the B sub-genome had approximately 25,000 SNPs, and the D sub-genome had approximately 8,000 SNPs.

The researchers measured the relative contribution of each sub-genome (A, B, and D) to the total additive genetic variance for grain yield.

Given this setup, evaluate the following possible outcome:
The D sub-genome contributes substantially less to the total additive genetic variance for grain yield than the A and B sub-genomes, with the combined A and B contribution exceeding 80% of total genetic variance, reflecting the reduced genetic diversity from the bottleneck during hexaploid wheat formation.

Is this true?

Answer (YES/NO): NO